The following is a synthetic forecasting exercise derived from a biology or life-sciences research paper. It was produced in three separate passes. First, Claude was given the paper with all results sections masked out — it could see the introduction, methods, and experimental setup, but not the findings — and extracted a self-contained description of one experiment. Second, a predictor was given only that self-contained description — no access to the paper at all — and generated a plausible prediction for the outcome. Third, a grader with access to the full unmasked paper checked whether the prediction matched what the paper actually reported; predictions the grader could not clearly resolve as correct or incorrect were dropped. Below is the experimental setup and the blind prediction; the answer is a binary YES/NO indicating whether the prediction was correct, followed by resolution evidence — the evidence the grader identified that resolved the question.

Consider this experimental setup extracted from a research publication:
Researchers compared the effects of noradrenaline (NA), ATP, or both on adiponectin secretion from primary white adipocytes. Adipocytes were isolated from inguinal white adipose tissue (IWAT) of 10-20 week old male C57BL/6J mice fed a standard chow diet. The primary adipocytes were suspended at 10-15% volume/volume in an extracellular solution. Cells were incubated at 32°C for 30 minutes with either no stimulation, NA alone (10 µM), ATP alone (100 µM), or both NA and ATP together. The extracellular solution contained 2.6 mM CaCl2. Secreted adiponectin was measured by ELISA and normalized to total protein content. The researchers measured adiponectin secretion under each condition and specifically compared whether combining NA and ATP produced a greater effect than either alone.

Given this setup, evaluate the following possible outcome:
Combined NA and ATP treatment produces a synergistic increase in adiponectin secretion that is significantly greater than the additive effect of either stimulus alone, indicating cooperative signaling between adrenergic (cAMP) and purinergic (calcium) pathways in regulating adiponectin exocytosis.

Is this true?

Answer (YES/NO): NO